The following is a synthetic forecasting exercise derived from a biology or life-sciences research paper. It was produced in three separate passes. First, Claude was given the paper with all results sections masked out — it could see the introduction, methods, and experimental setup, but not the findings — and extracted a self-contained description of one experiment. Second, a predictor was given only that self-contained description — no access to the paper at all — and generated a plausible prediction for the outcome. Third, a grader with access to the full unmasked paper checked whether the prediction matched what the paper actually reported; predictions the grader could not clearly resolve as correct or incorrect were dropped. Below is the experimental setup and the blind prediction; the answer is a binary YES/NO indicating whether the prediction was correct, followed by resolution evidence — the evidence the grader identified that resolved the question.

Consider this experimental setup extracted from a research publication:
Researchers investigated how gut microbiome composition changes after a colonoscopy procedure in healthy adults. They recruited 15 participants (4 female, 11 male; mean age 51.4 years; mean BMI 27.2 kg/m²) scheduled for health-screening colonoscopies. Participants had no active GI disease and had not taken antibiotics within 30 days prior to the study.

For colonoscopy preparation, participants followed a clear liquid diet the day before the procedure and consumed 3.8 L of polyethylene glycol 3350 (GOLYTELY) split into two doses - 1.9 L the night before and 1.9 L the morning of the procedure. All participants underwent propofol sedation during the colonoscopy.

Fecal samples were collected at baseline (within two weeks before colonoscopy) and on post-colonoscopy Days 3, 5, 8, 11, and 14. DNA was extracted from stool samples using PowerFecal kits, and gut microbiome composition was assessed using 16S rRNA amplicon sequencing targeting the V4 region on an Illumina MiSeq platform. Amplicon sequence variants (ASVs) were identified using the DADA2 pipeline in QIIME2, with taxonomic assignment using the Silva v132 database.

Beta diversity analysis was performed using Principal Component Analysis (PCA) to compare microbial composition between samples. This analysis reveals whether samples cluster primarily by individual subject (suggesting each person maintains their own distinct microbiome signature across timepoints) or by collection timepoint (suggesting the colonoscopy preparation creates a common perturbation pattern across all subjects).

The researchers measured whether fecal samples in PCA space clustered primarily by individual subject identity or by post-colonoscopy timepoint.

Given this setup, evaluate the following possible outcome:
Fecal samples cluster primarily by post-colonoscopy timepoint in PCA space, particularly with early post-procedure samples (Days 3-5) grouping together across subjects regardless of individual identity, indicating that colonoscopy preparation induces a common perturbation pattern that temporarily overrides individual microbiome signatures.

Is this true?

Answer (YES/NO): NO